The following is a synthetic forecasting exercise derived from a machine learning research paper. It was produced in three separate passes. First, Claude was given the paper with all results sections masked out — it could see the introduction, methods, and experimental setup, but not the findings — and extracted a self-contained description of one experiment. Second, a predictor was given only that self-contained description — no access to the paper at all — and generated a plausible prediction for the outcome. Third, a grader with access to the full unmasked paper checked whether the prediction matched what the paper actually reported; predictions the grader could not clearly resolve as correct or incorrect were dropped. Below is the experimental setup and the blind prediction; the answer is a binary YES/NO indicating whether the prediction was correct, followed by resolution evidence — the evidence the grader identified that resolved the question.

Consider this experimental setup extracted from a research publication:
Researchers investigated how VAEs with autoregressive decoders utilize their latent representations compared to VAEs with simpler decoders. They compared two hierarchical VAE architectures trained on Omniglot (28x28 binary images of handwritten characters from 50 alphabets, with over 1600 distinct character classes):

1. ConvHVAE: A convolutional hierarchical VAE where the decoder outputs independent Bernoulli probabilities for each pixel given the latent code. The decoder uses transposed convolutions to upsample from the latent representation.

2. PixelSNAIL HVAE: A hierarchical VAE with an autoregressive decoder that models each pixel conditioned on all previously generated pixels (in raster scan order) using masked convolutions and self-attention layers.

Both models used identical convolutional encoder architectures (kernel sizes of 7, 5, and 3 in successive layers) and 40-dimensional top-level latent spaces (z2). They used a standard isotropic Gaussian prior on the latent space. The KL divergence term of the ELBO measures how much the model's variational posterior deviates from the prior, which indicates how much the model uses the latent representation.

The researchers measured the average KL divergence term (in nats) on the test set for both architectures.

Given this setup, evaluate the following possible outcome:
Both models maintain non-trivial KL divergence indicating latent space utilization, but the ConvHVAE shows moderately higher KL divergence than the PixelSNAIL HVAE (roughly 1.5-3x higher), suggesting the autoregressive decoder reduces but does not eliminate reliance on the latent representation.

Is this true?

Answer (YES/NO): NO